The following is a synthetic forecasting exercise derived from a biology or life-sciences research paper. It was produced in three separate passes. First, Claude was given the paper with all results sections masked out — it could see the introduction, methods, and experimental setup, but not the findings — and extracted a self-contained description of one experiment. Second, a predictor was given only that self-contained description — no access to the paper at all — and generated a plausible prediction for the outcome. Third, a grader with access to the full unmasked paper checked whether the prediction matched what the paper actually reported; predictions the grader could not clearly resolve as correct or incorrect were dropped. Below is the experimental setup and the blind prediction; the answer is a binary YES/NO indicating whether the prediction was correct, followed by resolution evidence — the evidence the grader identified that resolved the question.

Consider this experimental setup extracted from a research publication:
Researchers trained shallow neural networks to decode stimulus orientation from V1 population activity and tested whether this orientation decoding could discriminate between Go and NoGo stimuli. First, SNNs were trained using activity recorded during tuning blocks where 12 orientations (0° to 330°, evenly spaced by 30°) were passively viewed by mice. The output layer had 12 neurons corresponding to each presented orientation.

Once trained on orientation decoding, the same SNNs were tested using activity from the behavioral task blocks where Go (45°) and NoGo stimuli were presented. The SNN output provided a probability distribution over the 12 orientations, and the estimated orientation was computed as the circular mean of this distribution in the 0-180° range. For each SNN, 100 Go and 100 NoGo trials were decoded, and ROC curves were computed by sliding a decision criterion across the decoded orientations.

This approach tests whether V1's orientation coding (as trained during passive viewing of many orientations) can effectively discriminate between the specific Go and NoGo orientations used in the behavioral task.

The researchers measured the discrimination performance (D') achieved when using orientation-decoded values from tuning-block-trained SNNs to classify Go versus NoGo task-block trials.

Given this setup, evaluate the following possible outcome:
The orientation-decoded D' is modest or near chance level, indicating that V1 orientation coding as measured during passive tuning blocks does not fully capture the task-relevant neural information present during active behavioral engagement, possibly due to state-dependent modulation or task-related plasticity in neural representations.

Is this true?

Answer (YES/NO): NO